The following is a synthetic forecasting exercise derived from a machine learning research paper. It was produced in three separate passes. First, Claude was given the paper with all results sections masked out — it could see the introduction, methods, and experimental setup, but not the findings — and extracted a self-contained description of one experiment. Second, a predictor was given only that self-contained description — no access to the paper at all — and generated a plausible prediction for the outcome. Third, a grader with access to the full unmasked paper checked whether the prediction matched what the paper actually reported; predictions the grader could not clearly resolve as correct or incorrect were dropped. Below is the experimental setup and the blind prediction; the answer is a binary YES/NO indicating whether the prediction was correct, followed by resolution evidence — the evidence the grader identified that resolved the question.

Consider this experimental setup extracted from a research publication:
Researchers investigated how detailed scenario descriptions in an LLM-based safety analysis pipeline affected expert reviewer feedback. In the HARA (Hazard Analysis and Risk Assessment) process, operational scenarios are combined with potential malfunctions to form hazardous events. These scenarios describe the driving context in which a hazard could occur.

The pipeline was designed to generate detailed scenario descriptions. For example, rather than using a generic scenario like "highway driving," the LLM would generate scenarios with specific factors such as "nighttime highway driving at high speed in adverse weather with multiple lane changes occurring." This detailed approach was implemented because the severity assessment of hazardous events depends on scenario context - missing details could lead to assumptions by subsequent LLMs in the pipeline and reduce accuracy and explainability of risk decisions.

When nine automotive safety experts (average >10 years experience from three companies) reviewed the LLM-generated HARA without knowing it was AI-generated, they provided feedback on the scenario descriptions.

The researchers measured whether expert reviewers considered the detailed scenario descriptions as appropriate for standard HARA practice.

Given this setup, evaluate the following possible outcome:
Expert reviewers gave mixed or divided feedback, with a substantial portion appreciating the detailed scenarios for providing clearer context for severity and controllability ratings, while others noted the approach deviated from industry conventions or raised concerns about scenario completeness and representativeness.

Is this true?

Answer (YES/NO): NO